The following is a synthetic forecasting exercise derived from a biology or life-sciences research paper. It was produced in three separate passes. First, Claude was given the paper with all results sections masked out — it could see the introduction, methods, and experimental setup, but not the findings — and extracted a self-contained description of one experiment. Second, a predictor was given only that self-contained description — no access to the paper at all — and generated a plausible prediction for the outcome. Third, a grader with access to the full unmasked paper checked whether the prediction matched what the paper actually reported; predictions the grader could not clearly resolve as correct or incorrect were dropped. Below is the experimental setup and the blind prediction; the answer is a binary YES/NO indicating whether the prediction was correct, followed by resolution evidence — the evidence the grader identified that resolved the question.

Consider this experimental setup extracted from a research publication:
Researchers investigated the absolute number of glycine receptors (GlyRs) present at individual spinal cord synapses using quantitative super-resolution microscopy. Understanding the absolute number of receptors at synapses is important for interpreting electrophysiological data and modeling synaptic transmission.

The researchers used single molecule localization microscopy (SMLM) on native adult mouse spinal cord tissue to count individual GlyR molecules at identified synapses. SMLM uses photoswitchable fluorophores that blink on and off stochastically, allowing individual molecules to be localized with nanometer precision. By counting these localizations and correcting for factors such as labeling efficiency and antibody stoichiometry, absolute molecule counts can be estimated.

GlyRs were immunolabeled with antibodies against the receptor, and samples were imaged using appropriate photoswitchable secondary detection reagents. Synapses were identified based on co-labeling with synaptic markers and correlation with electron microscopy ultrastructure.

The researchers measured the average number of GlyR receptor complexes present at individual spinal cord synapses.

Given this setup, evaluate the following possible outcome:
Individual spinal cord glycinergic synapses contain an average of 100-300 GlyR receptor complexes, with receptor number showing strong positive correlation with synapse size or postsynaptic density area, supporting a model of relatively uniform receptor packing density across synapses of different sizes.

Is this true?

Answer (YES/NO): YES